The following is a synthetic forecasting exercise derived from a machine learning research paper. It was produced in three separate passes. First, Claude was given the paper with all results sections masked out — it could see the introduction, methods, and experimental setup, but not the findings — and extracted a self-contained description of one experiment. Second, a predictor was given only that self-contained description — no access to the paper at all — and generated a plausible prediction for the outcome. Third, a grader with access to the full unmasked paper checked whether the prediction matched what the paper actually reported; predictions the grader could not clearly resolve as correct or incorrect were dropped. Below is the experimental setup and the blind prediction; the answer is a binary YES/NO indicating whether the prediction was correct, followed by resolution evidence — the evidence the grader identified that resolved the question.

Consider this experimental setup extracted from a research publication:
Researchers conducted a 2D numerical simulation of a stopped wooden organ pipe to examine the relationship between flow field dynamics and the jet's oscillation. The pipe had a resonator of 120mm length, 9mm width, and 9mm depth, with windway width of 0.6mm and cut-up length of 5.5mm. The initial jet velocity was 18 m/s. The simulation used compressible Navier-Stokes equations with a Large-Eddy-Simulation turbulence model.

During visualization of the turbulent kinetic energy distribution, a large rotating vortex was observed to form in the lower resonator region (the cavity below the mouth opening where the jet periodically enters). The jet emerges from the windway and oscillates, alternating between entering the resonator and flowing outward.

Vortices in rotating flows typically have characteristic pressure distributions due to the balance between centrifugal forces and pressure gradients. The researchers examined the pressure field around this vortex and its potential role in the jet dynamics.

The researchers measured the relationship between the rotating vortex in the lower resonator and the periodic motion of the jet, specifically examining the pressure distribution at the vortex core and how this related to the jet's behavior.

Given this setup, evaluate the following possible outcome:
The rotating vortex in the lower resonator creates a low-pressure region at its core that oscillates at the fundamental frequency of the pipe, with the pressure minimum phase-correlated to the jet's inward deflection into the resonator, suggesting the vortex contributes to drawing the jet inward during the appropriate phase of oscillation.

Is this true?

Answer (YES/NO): NO